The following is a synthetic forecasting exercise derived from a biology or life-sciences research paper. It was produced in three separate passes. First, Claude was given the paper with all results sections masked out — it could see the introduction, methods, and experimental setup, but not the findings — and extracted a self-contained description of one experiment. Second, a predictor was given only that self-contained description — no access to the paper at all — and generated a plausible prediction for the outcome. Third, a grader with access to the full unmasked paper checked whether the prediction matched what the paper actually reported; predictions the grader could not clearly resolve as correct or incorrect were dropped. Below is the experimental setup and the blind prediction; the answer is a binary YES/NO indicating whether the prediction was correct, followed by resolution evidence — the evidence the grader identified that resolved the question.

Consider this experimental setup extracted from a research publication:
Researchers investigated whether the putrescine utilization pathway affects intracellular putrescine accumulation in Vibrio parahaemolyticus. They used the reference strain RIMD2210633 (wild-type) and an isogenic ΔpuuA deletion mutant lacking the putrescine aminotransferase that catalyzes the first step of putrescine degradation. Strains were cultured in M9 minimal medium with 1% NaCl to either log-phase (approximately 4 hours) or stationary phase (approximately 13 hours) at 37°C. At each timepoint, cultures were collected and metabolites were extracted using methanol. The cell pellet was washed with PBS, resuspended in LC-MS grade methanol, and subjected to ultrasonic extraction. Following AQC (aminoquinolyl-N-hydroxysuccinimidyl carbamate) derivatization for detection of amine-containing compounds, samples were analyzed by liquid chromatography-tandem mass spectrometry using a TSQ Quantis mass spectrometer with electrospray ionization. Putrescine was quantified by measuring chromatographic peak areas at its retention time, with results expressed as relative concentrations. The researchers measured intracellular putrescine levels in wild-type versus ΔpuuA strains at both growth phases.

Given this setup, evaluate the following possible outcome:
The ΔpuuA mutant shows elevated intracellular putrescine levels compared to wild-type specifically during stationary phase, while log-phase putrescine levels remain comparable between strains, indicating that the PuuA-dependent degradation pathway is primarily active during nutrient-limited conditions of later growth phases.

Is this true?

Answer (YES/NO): NO